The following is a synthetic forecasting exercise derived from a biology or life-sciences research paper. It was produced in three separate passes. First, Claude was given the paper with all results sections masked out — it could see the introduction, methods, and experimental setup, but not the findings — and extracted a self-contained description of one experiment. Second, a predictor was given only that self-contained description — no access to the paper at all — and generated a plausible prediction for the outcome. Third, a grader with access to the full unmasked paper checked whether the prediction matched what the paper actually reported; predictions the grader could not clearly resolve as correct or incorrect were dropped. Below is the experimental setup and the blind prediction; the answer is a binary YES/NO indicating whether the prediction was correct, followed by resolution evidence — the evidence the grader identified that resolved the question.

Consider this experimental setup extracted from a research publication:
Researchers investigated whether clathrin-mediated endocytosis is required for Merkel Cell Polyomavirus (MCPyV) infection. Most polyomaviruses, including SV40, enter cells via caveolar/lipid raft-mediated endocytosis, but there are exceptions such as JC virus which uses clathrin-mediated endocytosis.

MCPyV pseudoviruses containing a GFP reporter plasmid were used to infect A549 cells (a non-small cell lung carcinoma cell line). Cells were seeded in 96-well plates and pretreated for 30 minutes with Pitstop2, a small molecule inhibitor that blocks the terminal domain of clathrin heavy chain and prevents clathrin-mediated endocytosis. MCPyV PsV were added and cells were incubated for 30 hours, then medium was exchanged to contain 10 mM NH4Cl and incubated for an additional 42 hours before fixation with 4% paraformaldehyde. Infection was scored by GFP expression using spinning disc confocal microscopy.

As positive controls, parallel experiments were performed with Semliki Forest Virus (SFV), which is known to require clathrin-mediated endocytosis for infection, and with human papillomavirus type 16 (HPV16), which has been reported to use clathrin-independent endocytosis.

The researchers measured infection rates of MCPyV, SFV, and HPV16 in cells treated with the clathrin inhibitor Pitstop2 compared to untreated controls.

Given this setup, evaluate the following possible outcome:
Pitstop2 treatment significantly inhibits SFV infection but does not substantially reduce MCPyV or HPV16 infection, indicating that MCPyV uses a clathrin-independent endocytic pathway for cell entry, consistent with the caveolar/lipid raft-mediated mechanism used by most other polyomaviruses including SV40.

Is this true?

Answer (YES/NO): YES